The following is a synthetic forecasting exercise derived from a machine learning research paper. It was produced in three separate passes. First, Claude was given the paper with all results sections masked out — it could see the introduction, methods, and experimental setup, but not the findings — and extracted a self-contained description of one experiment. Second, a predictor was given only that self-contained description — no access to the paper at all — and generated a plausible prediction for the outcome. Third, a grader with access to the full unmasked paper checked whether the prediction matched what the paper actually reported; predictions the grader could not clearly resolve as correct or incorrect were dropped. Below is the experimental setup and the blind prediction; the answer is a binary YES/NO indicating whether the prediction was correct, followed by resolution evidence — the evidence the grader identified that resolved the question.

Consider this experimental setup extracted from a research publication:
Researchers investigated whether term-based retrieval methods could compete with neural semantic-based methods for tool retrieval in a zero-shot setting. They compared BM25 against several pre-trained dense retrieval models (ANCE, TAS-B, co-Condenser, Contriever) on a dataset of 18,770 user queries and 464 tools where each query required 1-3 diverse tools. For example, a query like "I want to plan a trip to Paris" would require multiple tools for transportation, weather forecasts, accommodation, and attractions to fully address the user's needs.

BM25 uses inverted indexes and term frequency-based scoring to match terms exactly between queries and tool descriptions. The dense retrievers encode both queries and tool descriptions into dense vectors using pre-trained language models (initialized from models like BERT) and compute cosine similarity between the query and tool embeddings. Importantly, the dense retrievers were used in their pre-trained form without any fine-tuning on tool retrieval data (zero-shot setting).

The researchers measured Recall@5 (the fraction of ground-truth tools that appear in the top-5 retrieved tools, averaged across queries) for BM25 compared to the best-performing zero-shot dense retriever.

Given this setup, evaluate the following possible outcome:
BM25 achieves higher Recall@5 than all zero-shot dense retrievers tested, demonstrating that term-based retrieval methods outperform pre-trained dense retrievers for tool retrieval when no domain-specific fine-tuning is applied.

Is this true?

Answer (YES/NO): NO